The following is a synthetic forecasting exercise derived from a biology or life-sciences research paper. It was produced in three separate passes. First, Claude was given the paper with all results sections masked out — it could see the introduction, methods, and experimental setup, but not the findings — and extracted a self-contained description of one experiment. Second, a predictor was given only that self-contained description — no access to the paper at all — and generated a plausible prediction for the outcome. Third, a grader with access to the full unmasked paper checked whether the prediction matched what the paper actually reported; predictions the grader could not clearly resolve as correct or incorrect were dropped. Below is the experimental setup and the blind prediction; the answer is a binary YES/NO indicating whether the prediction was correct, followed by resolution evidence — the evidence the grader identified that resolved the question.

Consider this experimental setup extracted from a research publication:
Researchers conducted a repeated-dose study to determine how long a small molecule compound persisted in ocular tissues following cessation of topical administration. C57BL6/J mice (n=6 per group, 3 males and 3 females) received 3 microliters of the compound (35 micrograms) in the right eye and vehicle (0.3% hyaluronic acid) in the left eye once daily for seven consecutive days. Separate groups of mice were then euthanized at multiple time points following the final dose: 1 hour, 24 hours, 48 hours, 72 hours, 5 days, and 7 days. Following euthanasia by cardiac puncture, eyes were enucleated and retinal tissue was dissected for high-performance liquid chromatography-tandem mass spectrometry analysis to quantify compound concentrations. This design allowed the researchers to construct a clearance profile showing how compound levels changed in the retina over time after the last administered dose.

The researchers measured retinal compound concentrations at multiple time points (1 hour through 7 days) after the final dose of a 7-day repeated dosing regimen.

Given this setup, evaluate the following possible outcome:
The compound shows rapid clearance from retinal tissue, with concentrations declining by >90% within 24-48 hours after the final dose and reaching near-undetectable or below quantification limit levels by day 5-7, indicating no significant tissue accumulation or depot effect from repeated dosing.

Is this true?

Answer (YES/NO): NO